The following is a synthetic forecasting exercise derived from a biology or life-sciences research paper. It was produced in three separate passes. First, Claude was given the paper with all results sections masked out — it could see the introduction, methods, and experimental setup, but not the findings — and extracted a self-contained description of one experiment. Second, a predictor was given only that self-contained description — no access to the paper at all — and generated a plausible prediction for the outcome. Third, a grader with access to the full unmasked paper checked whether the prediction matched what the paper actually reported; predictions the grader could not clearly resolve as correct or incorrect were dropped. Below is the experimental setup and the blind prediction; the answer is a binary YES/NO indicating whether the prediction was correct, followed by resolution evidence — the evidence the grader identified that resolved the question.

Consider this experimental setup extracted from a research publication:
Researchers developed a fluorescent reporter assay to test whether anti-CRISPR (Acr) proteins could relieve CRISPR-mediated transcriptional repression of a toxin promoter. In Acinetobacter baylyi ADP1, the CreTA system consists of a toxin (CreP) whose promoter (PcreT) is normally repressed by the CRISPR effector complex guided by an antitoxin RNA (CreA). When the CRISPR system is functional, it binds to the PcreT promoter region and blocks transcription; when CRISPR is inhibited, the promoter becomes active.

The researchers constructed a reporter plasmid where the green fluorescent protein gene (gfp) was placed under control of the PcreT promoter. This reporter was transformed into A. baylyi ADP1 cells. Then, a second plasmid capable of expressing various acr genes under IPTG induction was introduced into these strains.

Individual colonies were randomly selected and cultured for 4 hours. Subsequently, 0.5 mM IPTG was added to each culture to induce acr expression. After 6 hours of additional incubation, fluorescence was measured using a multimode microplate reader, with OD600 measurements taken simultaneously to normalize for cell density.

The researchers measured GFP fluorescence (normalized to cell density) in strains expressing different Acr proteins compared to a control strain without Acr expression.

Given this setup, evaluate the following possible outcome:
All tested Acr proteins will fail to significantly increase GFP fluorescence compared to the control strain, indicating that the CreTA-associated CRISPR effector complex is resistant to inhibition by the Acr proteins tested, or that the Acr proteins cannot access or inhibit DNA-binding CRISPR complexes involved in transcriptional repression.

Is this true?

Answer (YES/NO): NO